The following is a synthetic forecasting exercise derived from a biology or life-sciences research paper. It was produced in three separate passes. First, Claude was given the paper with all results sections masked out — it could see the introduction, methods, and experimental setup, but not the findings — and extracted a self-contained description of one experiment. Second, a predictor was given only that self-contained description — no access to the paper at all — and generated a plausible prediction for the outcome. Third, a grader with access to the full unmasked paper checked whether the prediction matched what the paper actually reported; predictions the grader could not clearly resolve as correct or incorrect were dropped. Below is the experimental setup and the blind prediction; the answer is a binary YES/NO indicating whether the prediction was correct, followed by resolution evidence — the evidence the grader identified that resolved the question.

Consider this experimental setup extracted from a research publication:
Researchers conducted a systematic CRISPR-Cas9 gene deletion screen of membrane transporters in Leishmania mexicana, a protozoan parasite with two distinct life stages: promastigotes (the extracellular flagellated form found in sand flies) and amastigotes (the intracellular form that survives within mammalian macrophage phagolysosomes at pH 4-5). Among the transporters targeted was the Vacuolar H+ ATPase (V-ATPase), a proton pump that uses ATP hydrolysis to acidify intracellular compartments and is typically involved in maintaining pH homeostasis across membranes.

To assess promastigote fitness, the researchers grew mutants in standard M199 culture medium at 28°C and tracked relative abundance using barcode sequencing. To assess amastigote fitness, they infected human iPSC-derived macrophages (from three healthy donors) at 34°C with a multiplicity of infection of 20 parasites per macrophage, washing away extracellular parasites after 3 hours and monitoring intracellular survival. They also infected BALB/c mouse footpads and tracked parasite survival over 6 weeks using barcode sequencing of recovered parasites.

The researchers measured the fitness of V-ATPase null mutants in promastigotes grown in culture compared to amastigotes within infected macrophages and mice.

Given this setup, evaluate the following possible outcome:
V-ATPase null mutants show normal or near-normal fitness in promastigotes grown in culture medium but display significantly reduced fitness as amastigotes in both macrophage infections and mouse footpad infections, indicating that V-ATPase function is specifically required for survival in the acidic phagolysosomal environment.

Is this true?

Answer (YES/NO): YES